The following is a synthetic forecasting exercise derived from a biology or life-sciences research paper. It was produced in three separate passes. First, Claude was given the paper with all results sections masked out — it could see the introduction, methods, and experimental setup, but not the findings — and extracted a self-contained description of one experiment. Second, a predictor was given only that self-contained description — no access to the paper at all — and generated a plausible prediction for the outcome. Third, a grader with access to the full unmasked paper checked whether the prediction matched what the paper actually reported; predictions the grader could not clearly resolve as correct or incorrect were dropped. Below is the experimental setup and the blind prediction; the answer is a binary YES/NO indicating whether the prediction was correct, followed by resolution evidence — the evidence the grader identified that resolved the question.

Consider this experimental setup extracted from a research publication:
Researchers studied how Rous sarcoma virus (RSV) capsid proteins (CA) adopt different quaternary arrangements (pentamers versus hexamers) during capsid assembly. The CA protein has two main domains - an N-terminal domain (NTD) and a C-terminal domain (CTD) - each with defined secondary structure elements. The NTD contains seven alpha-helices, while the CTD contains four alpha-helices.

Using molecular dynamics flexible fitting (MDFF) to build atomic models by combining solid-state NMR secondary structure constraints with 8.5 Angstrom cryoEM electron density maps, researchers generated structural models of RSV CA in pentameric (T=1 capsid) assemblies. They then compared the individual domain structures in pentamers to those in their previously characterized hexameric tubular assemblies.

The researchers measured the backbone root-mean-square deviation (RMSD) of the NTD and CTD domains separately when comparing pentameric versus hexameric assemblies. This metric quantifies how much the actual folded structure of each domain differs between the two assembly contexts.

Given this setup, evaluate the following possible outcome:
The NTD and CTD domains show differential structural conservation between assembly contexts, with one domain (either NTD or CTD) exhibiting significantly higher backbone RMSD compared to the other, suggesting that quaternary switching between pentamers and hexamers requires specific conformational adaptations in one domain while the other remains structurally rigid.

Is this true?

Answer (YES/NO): NO